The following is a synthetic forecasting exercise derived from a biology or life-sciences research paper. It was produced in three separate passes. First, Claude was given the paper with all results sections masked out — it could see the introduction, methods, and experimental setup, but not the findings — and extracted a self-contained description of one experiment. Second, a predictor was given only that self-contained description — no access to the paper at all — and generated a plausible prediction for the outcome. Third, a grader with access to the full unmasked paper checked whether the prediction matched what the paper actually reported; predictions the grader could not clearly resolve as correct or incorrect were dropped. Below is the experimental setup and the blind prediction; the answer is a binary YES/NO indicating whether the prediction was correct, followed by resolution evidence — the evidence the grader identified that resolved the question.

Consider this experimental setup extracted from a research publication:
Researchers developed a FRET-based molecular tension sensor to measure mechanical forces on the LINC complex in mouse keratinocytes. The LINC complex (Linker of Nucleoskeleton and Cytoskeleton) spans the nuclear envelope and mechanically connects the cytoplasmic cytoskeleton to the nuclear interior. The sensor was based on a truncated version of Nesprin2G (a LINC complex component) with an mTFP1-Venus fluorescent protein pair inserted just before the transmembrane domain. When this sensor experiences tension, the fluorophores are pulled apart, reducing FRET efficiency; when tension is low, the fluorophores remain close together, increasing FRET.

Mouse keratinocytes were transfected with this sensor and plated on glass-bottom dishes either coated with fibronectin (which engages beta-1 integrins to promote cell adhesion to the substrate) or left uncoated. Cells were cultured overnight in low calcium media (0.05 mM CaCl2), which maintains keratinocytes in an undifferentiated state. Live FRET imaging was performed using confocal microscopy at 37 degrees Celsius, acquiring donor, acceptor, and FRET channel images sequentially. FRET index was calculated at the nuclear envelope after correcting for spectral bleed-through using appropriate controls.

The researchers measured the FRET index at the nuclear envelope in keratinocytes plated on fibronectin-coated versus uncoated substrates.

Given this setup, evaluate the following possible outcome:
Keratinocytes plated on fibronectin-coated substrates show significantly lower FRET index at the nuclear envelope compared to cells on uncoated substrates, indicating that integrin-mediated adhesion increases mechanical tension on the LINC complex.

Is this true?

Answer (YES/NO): YES